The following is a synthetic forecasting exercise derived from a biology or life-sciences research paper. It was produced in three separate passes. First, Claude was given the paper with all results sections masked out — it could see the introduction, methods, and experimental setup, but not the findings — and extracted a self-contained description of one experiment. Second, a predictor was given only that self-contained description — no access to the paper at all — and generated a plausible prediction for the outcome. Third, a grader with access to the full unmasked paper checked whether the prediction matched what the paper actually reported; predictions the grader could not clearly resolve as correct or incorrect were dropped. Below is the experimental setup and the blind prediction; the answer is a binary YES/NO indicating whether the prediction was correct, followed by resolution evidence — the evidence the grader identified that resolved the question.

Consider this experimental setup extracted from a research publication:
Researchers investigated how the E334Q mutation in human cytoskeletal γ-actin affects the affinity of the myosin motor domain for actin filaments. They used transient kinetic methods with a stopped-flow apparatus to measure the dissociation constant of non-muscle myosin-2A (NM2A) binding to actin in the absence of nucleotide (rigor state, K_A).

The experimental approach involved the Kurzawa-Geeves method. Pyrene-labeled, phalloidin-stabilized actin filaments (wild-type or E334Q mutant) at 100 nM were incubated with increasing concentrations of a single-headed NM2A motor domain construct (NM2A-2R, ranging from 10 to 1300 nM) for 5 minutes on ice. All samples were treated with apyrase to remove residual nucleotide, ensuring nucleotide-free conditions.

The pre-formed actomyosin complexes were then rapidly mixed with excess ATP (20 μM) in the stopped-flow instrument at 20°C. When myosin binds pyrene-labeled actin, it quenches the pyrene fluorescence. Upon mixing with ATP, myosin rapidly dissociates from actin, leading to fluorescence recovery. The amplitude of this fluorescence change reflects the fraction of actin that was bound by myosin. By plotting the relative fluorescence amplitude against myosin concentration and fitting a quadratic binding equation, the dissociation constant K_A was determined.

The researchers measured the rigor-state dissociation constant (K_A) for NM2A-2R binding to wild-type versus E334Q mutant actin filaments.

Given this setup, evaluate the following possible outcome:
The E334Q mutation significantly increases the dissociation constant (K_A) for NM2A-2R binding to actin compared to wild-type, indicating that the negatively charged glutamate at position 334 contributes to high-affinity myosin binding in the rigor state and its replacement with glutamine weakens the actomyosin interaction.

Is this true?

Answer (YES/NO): YES